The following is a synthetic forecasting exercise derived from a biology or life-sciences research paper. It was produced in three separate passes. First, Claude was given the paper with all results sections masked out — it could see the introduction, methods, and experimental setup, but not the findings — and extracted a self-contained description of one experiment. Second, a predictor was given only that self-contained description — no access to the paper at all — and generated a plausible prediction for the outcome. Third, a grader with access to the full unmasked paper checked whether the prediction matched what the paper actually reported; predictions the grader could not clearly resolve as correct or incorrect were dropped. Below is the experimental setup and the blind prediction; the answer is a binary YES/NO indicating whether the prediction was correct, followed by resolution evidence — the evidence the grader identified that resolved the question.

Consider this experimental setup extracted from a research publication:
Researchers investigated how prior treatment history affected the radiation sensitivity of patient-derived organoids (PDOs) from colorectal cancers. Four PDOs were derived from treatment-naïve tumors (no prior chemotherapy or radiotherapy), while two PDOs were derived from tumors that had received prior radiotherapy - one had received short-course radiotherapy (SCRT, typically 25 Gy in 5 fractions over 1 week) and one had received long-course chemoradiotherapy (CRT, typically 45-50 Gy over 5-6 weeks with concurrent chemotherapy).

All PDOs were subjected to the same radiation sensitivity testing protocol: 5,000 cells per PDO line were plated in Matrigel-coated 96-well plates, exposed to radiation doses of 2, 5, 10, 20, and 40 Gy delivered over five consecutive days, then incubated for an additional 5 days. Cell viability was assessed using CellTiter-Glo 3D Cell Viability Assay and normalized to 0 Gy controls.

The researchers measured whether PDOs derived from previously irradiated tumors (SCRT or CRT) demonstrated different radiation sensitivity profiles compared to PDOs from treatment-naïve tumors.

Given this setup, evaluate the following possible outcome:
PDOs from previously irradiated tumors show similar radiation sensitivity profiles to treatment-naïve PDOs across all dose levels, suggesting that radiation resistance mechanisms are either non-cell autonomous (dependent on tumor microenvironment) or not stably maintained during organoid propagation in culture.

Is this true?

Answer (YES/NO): YES